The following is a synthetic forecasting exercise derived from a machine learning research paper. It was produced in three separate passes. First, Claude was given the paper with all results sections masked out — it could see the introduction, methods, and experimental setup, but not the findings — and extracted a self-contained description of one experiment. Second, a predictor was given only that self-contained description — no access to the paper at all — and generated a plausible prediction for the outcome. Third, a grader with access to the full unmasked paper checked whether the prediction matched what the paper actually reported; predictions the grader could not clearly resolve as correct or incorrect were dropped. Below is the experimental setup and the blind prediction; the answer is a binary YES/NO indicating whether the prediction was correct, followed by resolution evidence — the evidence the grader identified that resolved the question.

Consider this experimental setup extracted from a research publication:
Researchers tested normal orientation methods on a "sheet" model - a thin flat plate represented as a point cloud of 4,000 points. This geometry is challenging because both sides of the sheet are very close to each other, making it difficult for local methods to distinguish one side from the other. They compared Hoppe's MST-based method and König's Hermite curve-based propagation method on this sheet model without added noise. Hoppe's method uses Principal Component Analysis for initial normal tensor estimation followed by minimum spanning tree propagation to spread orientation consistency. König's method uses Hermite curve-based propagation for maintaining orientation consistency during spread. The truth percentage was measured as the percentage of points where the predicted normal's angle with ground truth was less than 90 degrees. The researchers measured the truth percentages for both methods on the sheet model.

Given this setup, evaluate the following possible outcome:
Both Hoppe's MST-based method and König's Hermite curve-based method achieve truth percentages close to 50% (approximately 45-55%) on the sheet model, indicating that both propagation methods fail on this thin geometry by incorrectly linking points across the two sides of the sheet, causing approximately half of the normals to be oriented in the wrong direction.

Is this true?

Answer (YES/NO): YES